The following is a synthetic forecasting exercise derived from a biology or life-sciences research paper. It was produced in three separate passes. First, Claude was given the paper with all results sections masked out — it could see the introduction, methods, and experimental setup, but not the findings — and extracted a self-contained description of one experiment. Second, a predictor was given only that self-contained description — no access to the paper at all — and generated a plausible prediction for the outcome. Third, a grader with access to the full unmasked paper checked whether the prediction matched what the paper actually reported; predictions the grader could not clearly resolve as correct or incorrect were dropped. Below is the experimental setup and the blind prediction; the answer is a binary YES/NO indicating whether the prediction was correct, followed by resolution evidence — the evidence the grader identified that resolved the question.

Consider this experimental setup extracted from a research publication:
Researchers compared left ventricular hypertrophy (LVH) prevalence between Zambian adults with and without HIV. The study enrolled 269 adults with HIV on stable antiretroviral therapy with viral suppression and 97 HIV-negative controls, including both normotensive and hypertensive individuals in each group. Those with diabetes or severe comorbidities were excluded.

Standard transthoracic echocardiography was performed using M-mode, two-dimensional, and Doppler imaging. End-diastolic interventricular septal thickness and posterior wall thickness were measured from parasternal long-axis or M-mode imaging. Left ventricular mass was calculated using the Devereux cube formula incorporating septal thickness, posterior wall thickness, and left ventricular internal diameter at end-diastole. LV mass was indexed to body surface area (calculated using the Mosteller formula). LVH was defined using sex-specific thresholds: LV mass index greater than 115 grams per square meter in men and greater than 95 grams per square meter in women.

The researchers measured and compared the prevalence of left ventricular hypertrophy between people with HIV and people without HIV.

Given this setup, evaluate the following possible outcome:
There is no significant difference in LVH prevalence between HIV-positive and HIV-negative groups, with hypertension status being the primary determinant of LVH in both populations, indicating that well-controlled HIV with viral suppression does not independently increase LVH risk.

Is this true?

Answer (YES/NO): NO